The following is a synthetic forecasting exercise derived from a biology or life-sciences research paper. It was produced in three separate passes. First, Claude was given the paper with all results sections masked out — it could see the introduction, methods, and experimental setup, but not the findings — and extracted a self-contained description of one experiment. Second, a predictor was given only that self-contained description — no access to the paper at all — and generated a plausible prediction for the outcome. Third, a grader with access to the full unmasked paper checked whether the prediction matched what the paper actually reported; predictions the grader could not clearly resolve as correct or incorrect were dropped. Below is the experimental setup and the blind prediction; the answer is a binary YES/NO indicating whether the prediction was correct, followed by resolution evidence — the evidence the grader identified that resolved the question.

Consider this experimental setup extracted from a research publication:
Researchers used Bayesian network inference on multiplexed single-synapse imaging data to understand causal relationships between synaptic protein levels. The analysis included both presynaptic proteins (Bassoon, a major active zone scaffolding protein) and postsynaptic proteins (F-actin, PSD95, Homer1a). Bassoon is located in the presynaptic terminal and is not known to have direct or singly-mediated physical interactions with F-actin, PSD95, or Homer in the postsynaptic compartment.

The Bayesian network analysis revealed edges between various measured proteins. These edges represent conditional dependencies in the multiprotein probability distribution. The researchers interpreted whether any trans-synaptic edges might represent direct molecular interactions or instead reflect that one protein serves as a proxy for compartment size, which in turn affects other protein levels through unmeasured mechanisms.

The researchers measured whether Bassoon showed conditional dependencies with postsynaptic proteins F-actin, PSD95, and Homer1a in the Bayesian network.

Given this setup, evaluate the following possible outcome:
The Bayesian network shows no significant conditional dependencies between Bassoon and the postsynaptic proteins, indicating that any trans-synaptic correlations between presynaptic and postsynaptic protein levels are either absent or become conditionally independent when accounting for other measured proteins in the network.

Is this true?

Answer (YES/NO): NO